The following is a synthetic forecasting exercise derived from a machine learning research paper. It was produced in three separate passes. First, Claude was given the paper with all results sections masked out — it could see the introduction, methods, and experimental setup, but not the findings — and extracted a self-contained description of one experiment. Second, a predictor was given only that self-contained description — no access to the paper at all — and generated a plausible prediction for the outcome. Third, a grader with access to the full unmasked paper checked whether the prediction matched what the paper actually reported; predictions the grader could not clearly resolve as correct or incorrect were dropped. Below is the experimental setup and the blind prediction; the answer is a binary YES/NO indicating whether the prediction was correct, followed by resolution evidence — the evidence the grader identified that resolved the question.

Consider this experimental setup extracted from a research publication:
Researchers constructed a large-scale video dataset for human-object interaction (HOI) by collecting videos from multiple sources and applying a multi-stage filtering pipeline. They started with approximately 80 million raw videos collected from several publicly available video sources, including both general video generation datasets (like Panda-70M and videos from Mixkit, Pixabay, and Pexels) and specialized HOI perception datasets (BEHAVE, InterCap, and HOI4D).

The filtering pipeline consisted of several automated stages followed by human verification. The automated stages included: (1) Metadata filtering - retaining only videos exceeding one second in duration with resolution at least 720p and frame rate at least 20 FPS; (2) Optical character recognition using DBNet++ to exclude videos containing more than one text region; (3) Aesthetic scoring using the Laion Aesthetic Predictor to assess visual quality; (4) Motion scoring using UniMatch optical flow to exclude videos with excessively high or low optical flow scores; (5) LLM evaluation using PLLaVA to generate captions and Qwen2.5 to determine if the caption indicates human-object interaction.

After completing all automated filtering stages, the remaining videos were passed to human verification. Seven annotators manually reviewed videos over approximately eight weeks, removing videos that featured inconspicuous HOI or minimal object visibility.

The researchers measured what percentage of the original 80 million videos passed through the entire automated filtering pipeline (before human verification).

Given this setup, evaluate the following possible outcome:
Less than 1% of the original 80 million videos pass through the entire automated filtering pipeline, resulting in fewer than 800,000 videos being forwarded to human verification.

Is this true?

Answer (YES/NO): NO